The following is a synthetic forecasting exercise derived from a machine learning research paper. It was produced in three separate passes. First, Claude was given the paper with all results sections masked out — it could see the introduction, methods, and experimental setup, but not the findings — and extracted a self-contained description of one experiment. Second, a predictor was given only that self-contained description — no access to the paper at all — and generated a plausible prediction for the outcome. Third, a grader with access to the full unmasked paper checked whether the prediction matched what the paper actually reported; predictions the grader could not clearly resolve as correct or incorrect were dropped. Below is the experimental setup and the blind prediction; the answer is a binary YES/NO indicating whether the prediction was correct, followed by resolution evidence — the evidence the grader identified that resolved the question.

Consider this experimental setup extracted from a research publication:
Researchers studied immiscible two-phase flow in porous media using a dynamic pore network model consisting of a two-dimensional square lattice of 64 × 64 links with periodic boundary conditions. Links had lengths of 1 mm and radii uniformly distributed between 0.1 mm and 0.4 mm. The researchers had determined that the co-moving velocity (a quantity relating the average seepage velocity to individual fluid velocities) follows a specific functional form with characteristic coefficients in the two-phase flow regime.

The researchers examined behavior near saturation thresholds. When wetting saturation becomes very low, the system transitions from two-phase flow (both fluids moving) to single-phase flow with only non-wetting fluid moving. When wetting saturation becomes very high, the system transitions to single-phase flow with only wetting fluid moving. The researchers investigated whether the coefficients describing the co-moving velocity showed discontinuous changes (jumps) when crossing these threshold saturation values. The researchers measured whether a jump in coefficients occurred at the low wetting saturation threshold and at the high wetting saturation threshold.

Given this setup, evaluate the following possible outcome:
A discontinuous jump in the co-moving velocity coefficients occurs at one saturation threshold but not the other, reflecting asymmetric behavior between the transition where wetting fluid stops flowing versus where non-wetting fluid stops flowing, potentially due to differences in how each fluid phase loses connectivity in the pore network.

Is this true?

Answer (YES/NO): YES